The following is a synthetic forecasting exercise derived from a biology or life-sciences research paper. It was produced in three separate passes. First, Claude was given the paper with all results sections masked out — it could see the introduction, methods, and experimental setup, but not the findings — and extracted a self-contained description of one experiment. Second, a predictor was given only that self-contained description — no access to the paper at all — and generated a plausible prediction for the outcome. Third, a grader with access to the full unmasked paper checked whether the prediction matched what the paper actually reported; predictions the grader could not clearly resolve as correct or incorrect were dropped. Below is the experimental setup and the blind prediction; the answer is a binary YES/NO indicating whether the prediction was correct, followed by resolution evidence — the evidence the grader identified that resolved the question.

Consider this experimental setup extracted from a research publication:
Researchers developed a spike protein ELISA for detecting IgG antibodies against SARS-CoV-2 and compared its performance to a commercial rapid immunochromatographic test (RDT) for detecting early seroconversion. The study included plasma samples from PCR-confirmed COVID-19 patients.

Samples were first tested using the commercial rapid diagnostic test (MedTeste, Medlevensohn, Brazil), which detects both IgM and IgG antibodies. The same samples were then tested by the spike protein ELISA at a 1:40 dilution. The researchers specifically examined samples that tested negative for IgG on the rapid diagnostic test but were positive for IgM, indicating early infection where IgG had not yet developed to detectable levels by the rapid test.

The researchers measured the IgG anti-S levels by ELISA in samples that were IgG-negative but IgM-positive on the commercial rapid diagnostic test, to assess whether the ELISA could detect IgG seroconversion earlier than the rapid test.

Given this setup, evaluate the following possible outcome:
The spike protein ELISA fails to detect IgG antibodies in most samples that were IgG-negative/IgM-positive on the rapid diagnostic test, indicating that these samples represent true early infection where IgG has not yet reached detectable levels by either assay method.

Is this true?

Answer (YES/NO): NO